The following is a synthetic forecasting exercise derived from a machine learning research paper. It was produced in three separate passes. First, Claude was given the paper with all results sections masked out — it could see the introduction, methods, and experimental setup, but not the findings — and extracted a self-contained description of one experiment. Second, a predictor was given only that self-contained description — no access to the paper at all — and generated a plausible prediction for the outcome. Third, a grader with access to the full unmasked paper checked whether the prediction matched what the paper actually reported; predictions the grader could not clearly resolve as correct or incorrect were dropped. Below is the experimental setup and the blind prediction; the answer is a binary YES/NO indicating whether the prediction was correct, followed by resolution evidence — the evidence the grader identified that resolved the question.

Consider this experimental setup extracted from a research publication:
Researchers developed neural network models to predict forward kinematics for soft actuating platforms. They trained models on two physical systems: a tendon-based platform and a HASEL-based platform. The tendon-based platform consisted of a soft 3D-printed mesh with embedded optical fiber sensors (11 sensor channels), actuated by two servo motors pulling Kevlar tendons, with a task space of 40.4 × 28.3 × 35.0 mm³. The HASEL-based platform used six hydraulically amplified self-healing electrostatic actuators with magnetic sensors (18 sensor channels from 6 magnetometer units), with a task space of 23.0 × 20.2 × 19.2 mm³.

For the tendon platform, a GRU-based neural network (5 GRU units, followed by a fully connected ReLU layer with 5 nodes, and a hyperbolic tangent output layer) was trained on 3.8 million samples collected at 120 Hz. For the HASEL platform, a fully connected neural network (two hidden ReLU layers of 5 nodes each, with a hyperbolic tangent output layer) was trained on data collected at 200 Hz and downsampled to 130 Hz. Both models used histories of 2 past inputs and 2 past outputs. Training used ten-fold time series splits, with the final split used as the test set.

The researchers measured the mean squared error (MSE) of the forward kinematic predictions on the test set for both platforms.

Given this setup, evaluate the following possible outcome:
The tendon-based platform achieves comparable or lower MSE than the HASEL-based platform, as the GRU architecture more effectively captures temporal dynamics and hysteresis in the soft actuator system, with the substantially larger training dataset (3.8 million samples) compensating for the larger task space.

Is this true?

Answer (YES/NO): NO